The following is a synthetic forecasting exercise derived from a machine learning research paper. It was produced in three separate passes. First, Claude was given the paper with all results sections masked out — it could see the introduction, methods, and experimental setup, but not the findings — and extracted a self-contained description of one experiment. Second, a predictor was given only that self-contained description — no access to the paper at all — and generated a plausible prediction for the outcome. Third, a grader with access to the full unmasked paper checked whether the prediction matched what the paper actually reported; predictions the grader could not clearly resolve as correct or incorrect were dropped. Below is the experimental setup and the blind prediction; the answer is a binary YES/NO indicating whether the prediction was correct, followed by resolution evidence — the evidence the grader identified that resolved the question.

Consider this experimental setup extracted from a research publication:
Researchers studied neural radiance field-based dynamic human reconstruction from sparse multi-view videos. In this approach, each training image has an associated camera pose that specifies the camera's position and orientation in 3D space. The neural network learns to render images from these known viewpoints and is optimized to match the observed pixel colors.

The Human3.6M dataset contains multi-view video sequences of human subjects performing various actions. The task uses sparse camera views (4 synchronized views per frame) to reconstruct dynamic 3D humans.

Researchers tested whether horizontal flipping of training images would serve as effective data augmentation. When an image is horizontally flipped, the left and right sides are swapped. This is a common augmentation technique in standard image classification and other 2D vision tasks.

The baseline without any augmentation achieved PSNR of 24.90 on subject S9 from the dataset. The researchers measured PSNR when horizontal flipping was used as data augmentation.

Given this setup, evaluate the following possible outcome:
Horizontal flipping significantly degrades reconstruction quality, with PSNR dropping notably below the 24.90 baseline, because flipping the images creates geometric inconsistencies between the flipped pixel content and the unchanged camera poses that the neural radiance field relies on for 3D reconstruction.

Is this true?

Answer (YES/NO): NO